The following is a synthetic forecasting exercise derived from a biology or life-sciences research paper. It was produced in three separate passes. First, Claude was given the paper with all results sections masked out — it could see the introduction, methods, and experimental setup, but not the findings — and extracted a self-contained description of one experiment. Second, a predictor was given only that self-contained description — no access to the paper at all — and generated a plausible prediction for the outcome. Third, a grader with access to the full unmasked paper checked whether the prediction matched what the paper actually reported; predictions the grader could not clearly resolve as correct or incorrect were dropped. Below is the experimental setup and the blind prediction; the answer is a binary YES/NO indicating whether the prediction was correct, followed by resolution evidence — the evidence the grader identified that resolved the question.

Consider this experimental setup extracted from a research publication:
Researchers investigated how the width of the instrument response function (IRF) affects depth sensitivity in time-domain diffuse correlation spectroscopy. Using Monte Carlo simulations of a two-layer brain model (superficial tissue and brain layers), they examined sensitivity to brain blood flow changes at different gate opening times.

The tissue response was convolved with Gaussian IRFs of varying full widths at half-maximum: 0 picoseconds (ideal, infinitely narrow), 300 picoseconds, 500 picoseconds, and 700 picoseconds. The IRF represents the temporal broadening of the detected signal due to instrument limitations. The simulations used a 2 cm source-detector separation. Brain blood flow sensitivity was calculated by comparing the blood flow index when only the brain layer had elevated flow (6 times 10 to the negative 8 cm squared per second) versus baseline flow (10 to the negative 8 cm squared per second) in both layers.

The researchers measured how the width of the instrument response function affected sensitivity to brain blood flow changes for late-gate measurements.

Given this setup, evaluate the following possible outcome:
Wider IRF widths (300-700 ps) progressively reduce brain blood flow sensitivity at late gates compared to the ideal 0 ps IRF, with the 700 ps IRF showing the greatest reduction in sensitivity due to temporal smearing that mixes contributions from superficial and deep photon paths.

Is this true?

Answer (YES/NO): YES